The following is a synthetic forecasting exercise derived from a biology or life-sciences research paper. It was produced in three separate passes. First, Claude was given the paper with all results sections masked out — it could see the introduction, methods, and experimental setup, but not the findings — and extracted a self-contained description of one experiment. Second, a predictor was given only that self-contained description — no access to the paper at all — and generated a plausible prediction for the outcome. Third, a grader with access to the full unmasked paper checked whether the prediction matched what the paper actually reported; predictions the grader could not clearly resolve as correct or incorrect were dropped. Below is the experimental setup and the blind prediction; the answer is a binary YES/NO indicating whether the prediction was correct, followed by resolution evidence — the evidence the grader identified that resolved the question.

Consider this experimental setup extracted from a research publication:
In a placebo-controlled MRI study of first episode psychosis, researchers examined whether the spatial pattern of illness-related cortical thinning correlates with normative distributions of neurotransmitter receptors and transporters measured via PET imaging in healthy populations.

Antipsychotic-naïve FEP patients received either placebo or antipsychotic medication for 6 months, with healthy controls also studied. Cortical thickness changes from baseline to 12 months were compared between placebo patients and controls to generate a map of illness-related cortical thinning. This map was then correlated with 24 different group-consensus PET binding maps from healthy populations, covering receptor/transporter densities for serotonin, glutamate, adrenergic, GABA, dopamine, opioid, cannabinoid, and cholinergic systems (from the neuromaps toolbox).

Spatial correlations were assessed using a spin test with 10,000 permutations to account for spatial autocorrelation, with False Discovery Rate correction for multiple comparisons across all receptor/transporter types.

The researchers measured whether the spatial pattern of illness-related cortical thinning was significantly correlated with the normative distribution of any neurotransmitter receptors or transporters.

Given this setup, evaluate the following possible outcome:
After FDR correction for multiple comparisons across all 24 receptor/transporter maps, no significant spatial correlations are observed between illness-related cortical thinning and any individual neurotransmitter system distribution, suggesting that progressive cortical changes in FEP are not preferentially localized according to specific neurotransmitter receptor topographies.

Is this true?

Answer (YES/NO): NO